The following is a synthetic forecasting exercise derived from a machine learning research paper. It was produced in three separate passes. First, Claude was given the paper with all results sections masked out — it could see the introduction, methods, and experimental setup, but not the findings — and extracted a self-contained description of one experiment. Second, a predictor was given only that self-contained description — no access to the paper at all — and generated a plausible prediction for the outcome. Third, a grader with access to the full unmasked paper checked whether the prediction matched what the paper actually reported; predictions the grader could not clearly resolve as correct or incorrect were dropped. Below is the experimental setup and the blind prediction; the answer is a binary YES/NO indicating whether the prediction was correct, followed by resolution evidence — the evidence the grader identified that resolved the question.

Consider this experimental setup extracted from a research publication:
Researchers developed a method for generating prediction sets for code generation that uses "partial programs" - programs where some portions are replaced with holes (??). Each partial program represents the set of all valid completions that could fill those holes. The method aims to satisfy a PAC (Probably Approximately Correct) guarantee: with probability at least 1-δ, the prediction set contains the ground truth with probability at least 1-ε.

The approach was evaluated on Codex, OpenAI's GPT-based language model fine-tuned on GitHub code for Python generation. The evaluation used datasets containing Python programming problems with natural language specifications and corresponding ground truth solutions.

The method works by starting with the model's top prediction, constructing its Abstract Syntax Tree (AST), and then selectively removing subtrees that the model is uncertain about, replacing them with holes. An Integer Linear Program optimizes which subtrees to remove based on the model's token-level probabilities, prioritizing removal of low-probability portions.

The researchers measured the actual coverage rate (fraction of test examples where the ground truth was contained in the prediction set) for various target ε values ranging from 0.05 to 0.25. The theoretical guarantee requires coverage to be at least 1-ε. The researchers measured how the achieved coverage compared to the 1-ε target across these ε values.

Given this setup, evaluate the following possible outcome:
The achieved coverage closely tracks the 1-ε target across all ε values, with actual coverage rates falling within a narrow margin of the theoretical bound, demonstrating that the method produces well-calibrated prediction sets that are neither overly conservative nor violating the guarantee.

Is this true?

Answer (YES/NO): YES